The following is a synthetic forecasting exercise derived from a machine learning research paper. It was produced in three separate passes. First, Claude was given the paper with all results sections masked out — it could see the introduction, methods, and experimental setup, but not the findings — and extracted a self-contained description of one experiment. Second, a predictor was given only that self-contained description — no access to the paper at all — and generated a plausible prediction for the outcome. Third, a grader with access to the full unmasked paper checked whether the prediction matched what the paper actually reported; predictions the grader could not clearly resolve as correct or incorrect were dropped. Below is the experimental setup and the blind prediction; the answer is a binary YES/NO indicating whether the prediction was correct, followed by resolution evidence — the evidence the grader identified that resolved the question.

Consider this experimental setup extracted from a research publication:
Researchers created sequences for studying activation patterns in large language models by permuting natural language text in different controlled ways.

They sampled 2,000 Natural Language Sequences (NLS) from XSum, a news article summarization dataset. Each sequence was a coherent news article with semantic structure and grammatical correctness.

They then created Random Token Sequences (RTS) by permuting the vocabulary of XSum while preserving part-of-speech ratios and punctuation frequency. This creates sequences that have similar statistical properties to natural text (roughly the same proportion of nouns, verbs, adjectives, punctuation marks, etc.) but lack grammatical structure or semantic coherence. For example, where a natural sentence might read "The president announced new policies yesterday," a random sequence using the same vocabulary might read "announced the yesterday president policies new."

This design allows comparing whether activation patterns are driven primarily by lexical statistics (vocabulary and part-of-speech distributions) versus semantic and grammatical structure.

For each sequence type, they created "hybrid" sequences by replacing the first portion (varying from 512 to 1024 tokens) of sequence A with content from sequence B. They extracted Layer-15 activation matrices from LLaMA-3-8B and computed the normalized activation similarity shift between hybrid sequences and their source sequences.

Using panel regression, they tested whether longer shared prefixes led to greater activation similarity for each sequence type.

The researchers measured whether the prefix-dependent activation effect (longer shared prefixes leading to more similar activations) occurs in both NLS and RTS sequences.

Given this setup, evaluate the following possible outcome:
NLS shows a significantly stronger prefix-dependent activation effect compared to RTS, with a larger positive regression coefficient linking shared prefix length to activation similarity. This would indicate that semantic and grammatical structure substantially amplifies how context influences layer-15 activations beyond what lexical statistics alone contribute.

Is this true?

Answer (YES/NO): NO